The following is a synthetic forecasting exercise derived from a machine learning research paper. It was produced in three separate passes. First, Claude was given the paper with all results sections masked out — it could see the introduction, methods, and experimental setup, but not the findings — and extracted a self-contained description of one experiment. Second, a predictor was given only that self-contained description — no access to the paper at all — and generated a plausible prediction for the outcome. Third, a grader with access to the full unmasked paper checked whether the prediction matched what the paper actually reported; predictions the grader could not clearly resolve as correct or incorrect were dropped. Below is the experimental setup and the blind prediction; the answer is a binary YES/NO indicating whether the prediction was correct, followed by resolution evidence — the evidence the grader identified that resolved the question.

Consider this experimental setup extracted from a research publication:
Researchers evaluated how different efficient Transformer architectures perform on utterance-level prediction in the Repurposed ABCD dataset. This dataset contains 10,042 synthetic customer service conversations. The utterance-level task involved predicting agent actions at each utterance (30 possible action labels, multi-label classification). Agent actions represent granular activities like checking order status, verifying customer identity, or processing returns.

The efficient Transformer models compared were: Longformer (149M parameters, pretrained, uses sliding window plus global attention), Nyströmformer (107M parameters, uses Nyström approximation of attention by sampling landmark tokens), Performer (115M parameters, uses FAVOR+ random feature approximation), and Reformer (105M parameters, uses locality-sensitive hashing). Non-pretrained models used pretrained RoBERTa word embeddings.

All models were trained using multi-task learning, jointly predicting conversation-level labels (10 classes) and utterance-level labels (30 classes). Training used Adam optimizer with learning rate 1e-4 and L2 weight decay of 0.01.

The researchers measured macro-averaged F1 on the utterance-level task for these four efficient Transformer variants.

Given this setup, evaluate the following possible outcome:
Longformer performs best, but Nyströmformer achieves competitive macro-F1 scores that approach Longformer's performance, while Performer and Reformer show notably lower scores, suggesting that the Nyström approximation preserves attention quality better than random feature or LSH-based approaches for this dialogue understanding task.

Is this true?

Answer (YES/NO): NO